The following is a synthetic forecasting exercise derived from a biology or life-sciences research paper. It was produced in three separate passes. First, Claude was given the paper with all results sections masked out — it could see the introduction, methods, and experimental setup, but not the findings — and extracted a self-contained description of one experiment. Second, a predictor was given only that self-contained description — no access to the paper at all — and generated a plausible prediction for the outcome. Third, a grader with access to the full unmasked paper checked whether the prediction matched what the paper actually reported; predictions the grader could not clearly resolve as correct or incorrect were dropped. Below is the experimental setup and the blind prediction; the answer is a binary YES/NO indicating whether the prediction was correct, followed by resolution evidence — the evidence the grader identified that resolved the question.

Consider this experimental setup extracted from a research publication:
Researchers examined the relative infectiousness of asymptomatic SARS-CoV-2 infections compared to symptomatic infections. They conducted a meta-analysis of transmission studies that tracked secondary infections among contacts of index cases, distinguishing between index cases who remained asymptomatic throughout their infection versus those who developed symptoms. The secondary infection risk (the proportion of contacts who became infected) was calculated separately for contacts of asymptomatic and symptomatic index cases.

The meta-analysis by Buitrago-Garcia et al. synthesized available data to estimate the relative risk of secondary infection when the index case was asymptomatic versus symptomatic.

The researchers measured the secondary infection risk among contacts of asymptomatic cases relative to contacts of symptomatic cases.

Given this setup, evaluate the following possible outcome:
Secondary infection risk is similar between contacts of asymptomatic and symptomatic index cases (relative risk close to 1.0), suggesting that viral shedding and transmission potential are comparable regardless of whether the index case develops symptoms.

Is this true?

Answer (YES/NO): NO